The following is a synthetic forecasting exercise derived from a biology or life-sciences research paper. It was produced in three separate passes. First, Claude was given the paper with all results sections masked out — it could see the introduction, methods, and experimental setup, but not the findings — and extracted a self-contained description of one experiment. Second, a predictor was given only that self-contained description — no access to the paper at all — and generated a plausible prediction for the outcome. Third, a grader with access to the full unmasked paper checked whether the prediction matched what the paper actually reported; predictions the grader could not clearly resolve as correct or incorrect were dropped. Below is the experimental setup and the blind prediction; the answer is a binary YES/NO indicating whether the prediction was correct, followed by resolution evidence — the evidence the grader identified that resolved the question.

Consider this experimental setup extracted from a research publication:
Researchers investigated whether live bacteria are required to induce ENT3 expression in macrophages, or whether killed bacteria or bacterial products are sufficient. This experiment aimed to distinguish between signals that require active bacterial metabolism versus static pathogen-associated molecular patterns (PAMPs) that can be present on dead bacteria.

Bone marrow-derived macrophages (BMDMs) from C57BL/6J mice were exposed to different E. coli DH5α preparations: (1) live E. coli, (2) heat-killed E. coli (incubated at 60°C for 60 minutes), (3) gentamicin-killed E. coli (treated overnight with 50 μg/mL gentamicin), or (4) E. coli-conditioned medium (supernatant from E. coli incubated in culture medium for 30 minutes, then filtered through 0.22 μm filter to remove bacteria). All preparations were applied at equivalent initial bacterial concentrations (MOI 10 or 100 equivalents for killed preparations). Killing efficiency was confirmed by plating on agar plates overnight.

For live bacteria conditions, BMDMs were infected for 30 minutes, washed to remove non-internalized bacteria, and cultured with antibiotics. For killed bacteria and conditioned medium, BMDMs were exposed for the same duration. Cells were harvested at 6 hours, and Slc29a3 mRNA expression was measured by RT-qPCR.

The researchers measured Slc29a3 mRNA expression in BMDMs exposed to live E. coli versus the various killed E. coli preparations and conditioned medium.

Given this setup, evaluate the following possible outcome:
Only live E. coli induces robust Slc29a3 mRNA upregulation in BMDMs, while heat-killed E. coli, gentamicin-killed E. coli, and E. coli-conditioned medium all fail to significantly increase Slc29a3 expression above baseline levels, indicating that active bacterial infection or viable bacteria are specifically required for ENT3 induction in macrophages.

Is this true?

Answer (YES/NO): NO